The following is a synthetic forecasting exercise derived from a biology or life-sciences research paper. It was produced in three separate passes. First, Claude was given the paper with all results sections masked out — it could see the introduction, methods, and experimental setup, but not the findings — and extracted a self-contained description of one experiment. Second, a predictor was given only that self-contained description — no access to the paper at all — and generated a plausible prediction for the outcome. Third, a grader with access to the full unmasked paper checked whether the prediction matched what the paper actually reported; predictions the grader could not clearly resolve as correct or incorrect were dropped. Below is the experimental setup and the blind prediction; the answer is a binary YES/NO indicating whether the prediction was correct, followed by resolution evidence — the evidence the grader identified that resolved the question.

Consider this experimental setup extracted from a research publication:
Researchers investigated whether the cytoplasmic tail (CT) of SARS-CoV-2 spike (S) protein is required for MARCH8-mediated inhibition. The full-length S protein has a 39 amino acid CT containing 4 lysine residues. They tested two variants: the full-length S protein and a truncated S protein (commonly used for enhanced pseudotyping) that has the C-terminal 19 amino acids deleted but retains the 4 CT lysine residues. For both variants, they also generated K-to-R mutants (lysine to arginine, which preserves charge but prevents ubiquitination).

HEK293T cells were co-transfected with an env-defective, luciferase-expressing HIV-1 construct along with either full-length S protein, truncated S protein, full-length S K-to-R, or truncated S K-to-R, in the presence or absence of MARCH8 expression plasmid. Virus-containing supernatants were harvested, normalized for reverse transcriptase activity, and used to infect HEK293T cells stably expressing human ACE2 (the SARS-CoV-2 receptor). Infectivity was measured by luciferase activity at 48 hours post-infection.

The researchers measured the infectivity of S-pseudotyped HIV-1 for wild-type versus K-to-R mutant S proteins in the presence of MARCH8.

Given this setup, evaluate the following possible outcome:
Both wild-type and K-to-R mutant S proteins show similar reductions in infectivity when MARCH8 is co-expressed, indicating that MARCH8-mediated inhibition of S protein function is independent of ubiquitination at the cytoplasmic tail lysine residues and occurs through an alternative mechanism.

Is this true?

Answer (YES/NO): YES